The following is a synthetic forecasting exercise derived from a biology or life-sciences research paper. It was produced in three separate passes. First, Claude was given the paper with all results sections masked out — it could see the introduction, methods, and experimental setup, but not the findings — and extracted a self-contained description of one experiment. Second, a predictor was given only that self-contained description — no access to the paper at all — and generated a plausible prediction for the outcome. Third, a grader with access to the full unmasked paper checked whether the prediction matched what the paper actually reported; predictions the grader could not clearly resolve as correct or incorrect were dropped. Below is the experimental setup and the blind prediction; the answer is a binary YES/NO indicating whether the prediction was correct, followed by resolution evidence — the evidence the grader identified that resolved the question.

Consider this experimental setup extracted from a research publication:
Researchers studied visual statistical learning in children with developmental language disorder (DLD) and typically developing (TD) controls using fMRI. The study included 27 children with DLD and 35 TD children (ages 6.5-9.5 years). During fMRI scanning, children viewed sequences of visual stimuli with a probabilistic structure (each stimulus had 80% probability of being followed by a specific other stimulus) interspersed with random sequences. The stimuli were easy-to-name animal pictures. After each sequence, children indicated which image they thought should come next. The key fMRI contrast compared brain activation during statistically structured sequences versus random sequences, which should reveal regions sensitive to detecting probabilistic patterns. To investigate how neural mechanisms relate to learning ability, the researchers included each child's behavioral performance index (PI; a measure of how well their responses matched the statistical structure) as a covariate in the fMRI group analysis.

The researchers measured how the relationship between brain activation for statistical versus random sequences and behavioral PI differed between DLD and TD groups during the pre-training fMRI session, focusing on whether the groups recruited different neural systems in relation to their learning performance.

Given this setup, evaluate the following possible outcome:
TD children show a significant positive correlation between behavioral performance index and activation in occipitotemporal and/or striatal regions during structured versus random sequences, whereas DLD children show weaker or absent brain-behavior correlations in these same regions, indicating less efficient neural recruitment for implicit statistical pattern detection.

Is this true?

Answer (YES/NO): NO